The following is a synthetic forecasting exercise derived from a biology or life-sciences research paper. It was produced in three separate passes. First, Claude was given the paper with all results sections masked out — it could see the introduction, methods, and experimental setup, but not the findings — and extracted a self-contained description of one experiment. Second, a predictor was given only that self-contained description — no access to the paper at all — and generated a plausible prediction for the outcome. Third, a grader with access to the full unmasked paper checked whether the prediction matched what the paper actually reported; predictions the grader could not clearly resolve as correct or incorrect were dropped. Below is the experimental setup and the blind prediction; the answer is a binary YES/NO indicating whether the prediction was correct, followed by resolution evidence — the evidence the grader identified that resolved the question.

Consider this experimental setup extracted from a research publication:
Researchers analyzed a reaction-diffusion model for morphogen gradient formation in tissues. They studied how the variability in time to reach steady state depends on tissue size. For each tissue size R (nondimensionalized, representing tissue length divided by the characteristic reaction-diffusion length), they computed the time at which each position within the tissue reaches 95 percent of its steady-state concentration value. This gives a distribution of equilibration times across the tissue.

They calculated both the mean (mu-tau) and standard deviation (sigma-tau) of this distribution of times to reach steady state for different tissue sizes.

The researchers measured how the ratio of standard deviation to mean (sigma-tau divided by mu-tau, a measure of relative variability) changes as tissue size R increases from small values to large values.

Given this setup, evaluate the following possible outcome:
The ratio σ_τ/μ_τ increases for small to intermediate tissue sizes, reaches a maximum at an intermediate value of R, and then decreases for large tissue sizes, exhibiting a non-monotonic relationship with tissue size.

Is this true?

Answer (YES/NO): NO